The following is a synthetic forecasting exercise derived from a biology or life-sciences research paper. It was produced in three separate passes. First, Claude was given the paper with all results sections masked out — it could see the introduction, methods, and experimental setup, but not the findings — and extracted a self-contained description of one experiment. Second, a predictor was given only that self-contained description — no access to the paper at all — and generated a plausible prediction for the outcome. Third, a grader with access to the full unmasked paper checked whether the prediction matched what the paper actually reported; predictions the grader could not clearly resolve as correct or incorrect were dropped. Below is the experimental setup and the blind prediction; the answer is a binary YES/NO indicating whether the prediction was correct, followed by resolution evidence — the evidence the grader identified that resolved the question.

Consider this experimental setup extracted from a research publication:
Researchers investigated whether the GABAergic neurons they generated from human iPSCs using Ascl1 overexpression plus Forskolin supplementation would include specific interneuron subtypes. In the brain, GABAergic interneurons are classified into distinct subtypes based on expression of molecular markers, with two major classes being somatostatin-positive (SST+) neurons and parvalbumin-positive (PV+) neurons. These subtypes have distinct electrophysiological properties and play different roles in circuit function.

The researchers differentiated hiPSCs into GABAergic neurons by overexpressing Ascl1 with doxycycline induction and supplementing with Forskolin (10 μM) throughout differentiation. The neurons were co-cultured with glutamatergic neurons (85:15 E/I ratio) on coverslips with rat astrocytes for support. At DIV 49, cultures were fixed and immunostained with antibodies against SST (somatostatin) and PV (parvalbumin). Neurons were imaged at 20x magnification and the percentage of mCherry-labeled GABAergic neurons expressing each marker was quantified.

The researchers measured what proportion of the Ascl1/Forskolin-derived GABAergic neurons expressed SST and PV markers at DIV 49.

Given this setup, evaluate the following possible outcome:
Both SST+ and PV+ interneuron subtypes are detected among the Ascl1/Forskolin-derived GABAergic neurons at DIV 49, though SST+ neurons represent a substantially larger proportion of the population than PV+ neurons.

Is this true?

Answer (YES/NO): NO